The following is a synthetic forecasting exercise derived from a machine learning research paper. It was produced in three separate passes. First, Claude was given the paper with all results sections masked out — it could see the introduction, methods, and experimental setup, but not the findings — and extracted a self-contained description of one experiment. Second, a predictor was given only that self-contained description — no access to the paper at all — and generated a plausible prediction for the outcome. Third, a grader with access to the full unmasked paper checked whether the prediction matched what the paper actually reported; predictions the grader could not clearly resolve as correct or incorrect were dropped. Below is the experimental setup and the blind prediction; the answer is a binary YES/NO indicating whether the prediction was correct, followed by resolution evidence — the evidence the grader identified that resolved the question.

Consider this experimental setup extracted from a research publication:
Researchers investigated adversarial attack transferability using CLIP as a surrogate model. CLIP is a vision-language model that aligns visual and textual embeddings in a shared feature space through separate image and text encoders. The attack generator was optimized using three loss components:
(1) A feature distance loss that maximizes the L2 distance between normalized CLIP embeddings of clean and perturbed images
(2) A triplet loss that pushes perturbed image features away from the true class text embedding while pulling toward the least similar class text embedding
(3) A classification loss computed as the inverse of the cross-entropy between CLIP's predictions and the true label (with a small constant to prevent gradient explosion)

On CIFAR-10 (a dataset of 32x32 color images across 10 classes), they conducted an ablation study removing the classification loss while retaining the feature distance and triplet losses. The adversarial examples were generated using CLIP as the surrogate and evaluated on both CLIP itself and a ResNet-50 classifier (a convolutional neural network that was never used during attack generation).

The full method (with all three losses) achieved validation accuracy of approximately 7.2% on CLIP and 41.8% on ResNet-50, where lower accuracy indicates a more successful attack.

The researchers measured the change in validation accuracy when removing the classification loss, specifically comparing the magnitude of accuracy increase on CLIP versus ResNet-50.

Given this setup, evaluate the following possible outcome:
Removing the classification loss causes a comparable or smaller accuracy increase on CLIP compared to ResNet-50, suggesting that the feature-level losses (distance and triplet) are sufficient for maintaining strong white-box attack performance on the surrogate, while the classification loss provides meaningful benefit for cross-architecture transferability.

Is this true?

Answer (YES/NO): YES